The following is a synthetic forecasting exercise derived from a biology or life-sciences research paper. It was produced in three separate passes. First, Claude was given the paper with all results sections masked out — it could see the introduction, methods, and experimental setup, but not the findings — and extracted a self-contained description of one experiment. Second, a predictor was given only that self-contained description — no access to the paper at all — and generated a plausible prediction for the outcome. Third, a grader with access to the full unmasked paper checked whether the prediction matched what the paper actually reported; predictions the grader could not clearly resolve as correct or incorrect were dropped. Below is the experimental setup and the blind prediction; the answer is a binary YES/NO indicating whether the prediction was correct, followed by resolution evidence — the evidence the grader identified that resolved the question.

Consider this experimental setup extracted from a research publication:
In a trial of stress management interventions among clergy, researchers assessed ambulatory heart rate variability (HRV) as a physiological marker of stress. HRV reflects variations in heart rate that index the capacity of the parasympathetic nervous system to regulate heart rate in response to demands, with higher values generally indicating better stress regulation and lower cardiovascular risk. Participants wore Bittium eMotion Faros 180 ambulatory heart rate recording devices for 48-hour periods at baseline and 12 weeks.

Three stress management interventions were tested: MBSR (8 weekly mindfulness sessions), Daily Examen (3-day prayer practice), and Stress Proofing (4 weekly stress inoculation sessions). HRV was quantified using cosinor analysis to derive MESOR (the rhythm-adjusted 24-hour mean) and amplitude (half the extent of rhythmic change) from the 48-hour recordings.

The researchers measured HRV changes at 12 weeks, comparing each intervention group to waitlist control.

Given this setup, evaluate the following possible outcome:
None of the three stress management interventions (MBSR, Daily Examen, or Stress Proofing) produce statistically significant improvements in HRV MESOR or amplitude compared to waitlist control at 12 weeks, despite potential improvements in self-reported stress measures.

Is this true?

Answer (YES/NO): NO